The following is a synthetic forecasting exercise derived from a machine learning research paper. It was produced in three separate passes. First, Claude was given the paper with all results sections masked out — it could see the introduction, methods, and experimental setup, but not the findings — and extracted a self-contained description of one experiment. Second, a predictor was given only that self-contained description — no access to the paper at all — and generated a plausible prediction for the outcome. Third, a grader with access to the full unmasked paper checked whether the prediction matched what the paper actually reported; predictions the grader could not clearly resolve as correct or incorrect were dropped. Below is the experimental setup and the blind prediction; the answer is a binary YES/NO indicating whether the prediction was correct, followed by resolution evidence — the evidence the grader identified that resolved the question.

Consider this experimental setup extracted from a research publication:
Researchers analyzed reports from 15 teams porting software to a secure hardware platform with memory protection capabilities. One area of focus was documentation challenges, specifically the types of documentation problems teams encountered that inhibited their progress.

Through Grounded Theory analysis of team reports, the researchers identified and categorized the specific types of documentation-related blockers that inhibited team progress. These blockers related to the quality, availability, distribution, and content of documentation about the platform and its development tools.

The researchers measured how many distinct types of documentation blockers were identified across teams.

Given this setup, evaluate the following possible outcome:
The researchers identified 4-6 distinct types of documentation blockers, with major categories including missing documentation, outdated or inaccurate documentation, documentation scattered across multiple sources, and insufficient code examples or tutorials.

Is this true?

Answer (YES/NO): YES